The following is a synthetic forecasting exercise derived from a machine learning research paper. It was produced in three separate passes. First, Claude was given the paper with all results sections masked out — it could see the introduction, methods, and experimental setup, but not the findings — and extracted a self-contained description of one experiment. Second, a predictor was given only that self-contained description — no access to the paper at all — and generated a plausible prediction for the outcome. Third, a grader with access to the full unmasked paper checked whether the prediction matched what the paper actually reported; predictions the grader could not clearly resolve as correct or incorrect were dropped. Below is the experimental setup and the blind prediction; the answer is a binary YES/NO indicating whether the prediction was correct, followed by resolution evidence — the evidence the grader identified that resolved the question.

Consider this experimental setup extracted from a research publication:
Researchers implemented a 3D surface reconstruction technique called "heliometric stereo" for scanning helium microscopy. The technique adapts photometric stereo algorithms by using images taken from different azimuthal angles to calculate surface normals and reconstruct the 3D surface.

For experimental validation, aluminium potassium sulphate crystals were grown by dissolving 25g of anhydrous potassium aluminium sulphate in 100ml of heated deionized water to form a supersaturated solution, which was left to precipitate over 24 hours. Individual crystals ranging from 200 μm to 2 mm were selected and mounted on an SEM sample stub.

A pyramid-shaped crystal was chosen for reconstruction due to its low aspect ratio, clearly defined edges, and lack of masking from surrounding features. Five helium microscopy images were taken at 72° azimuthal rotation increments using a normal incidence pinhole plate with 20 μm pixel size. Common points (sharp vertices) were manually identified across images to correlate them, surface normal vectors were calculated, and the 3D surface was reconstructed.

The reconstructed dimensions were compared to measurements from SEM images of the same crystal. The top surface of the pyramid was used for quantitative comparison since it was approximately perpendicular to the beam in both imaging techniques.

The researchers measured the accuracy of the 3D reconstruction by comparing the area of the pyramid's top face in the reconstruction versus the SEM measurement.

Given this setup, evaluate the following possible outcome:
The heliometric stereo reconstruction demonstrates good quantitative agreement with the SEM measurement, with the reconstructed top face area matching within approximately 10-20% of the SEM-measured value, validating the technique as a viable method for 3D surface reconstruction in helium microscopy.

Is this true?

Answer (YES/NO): YES